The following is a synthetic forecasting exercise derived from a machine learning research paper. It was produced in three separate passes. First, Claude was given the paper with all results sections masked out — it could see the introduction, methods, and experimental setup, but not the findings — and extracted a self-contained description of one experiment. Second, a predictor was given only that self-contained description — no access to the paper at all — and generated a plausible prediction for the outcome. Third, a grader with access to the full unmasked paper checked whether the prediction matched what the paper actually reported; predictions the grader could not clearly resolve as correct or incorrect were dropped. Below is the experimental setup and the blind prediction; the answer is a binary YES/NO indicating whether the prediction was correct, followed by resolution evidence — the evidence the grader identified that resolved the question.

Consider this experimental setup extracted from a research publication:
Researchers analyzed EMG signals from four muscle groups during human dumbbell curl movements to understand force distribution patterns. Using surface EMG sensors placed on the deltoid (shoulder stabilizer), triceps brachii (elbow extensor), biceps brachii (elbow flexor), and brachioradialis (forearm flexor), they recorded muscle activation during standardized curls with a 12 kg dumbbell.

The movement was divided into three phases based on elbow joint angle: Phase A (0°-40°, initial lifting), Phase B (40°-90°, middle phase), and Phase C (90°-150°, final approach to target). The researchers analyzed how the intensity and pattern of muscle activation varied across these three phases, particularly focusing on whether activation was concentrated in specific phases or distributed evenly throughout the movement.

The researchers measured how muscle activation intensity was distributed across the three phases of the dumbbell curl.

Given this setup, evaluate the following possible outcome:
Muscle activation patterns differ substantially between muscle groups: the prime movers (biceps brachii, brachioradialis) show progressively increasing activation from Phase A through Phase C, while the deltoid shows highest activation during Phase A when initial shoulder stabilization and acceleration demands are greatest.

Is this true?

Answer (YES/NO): NO